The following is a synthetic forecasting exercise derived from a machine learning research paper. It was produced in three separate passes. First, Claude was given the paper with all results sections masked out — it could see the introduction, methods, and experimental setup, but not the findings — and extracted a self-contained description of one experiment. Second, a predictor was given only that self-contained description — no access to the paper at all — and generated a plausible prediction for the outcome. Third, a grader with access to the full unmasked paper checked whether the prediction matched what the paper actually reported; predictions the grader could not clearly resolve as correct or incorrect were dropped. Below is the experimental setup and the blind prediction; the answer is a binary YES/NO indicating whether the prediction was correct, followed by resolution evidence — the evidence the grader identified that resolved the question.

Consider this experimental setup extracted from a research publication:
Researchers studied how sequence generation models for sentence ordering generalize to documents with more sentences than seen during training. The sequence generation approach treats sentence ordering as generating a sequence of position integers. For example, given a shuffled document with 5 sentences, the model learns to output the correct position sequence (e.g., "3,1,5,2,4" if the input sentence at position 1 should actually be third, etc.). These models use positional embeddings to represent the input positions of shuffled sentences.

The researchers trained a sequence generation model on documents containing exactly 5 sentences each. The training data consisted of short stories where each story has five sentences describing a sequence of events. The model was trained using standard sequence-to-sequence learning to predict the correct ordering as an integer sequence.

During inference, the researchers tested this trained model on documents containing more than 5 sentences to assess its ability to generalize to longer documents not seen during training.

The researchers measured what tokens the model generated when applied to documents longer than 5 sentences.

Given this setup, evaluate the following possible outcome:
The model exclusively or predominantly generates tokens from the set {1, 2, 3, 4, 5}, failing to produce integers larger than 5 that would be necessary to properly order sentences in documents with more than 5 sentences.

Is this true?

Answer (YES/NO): YES